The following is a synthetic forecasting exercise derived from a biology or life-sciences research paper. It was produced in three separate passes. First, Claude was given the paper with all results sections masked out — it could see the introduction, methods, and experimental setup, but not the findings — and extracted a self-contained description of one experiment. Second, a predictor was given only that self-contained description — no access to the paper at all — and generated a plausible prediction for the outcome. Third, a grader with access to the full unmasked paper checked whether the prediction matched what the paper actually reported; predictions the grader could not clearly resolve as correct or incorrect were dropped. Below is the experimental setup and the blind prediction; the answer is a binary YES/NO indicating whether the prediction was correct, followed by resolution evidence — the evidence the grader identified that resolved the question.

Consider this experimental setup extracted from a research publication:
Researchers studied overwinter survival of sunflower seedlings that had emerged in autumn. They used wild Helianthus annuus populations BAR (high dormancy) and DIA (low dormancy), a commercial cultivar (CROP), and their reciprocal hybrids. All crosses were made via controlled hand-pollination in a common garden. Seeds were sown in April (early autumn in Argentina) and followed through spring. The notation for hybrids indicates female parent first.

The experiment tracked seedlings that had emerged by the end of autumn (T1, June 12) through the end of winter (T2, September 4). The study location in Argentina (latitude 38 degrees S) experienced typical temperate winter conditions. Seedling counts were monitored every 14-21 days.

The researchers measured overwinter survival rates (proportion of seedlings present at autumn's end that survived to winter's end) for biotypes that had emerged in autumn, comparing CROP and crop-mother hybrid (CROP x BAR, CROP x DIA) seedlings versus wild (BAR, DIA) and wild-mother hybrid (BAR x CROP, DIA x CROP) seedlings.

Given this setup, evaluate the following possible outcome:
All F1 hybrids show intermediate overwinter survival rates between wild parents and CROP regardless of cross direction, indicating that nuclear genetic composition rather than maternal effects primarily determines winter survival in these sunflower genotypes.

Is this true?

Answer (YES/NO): NO